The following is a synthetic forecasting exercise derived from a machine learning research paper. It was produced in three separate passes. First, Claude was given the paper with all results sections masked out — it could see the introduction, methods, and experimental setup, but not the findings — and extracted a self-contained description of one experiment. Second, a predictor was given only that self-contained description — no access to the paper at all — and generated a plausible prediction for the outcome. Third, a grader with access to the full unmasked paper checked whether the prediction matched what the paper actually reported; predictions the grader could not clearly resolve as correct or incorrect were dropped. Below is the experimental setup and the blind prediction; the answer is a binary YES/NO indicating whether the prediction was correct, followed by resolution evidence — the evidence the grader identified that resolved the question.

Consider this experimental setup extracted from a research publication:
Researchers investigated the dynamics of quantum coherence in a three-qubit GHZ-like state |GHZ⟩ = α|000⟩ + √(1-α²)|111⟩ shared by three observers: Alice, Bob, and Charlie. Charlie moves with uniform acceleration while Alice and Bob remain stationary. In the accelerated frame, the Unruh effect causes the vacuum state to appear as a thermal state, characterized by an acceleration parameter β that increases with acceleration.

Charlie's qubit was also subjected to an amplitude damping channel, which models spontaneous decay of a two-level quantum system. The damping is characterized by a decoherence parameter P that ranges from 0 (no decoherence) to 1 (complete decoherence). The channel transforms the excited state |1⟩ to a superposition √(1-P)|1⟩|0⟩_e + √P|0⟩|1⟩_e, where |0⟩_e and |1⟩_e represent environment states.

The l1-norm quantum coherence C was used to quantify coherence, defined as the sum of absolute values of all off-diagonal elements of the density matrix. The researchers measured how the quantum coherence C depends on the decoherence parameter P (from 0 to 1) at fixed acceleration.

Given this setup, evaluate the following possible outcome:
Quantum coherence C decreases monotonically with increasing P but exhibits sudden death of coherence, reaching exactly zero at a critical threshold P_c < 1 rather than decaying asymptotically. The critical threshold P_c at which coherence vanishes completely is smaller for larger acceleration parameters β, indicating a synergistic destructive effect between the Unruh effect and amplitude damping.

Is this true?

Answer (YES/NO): NO